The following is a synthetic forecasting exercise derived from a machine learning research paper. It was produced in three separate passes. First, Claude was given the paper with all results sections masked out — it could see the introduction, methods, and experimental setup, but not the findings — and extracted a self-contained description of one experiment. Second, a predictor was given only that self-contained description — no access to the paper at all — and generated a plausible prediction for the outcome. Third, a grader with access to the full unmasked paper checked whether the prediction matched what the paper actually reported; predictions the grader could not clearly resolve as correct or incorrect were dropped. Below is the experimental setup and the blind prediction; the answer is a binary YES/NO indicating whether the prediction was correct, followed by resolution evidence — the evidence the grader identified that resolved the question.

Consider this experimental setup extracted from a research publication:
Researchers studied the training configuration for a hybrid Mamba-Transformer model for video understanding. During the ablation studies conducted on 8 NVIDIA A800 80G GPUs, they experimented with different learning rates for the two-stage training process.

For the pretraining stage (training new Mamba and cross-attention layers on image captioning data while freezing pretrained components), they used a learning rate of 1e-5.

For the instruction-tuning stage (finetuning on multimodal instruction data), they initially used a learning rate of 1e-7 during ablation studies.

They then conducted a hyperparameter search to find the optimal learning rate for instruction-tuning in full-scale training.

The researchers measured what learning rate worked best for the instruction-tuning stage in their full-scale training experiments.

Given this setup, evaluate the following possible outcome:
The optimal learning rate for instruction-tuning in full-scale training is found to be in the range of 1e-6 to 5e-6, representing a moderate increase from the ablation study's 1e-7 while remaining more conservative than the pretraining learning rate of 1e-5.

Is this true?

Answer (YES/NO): YES